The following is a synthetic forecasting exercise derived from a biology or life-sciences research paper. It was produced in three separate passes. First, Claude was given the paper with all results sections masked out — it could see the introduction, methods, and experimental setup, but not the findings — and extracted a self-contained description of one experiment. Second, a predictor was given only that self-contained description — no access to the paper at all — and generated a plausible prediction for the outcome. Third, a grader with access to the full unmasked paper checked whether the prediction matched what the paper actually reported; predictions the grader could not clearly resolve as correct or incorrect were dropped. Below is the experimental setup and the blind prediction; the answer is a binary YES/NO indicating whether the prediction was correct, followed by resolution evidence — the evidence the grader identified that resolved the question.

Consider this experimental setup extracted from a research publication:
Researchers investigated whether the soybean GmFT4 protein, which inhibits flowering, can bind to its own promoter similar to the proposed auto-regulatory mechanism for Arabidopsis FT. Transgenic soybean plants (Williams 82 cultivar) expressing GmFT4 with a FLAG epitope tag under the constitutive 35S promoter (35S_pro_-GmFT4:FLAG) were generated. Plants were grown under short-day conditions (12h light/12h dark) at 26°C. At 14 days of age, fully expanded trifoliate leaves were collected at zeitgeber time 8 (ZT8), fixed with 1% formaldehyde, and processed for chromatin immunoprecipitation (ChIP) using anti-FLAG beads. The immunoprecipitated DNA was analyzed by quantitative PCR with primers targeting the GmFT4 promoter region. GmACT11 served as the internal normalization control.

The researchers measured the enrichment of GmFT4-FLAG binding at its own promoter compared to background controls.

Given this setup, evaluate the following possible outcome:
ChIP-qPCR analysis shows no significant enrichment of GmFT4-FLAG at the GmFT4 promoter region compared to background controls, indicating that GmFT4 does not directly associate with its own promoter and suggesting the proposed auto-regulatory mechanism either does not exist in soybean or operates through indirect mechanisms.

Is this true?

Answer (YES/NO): NO